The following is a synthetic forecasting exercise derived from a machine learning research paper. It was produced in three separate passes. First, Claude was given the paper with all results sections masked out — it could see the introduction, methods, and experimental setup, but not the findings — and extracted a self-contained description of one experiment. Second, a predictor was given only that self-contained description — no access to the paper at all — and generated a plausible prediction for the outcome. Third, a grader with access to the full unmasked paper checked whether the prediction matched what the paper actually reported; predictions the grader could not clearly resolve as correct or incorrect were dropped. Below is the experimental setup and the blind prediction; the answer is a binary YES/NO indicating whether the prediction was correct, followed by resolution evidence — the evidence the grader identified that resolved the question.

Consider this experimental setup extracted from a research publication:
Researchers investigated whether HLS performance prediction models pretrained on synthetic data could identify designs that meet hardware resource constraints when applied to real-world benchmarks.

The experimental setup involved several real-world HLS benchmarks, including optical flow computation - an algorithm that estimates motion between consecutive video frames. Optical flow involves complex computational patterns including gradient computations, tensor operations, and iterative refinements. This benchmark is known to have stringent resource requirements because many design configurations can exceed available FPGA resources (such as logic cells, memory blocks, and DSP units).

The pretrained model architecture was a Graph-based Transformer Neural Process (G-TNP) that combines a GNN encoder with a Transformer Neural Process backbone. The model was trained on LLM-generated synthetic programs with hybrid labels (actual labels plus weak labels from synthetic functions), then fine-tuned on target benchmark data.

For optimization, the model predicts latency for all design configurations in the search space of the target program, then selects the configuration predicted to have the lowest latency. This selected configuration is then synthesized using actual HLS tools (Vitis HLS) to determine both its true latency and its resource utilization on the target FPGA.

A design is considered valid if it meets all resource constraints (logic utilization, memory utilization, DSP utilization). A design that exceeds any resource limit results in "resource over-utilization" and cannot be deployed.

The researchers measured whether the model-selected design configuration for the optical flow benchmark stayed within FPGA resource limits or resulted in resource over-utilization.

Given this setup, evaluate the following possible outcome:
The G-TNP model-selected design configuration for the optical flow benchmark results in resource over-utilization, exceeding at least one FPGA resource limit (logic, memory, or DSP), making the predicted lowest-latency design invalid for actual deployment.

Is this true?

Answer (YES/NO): YES